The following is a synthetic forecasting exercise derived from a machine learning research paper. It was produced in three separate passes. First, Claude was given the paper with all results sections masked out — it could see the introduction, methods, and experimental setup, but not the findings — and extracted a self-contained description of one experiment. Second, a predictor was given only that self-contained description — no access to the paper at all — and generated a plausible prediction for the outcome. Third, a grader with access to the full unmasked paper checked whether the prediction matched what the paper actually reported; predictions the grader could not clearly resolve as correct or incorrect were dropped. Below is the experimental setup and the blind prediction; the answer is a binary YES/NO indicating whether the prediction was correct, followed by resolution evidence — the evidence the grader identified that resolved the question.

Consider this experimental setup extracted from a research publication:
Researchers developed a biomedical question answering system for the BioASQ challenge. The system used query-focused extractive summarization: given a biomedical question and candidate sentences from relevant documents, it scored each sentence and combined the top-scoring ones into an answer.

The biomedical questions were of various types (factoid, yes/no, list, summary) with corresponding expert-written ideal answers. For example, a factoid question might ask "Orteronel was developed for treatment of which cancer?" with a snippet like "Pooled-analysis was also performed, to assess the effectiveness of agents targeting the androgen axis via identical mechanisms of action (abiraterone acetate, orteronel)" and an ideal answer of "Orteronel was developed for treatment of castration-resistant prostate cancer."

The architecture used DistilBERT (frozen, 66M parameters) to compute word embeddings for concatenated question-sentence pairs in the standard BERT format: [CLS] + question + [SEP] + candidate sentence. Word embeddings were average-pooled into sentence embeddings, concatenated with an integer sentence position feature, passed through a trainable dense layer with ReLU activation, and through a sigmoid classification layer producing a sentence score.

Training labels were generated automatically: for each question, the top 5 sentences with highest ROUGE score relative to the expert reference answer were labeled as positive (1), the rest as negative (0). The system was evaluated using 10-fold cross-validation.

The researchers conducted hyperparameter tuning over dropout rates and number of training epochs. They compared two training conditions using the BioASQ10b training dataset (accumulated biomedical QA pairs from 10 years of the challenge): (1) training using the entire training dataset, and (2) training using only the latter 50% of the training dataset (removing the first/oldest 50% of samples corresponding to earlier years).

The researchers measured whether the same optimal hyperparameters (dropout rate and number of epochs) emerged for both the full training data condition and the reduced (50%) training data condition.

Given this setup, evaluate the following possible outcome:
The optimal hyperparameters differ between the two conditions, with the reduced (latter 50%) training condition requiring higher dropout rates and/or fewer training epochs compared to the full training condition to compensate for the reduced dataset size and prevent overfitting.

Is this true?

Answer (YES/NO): NO